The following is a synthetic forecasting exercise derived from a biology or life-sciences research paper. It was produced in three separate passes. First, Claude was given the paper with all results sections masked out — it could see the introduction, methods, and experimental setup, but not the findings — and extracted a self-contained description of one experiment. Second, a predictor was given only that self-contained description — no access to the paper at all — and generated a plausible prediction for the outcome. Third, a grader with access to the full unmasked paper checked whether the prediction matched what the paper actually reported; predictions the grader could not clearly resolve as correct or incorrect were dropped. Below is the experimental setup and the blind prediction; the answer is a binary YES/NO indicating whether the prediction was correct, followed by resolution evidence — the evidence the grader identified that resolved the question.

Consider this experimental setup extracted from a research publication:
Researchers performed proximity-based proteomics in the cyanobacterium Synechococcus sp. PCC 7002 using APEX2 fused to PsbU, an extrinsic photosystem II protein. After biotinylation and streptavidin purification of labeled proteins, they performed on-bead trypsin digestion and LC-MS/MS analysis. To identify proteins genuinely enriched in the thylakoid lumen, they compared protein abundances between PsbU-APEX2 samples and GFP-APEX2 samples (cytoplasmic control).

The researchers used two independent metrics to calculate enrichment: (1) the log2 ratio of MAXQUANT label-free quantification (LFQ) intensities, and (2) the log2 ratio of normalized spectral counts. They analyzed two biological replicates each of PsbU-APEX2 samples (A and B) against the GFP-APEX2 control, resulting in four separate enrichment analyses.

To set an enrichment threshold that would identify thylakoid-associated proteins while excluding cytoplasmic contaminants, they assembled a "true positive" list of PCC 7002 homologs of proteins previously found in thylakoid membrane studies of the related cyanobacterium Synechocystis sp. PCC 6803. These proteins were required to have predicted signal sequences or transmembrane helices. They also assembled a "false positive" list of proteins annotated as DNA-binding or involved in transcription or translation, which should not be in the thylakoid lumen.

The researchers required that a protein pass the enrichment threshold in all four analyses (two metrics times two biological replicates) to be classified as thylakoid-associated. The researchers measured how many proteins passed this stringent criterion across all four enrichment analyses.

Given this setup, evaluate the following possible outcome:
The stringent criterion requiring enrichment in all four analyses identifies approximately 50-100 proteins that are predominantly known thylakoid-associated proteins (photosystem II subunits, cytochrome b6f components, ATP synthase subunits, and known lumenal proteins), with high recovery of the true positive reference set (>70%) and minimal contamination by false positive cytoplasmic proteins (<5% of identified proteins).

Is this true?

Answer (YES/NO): NO